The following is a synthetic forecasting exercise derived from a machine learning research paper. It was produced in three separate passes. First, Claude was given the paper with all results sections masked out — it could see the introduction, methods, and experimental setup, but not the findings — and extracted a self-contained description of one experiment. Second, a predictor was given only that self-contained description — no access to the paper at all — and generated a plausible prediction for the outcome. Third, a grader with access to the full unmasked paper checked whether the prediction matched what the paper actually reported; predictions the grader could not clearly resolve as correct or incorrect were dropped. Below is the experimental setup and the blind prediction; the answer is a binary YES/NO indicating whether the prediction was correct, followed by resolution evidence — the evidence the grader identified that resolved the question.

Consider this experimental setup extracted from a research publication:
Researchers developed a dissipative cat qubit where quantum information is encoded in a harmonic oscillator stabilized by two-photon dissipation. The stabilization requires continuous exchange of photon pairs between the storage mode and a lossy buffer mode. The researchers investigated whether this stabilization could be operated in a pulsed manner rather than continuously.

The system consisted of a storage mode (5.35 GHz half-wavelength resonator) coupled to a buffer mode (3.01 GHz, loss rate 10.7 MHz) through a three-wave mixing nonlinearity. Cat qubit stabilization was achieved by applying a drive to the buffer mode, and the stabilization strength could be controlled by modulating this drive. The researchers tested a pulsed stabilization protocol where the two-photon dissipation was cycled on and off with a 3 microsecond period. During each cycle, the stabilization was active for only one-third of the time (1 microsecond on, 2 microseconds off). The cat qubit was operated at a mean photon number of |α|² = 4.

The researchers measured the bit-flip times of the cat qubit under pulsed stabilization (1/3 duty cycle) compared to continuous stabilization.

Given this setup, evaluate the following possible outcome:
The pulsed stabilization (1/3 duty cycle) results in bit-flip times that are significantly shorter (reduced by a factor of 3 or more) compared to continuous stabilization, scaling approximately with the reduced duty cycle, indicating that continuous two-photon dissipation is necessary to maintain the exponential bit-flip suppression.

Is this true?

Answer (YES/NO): NO